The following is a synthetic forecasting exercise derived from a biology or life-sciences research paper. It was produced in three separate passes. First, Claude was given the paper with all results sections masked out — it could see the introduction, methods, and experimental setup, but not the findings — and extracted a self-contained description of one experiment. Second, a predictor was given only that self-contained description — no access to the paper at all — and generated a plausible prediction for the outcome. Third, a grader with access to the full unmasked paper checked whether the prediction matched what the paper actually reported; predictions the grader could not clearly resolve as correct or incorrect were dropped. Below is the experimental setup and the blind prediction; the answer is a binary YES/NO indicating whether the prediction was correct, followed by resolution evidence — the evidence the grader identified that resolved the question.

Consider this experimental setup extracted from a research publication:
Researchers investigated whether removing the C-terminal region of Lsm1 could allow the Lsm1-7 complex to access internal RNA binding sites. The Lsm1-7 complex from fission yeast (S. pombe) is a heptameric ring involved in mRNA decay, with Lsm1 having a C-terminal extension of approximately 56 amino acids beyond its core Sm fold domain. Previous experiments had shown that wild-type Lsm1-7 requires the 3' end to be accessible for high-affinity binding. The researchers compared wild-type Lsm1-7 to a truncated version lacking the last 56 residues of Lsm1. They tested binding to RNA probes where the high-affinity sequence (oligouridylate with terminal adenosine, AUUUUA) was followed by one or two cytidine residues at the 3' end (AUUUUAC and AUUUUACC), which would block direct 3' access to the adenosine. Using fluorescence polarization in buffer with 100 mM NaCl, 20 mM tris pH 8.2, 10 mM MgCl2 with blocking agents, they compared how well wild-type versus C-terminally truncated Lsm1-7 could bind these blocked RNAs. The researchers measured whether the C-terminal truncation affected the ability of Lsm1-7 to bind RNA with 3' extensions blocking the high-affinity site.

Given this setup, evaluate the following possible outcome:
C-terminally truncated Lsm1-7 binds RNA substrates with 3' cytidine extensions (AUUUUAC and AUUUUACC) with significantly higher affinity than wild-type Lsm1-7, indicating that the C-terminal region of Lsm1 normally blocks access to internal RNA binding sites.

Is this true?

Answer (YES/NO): YES